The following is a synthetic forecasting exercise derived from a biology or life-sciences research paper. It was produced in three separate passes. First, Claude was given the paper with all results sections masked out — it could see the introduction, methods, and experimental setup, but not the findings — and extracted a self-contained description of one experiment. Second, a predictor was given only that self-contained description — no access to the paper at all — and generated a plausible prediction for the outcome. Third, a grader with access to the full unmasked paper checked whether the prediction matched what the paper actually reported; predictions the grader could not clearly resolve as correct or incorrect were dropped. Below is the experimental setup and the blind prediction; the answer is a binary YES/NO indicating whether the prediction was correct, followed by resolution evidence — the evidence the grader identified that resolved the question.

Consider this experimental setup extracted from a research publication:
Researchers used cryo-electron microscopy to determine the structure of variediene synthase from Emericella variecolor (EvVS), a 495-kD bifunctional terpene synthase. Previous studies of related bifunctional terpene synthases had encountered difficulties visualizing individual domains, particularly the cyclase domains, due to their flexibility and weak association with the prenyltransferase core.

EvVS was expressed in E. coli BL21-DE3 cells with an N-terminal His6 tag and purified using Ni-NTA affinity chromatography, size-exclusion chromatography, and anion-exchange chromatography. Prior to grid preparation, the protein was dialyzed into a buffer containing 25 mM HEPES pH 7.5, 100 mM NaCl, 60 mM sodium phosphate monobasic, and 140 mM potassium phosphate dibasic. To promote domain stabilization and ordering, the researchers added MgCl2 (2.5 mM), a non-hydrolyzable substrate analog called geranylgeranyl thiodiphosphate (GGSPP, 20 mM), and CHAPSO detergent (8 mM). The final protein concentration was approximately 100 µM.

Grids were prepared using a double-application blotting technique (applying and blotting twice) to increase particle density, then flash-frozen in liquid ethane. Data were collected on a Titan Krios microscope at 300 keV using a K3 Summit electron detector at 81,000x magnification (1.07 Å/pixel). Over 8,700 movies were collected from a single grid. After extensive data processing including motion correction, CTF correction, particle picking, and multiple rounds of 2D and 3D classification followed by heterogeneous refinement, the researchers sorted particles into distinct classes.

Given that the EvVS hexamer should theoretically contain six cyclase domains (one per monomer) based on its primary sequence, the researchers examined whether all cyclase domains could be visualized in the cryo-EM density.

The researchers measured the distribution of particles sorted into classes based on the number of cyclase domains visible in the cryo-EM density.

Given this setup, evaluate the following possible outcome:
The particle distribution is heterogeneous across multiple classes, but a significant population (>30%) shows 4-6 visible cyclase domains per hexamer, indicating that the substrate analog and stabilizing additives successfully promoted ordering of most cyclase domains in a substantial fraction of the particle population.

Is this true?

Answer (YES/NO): YES